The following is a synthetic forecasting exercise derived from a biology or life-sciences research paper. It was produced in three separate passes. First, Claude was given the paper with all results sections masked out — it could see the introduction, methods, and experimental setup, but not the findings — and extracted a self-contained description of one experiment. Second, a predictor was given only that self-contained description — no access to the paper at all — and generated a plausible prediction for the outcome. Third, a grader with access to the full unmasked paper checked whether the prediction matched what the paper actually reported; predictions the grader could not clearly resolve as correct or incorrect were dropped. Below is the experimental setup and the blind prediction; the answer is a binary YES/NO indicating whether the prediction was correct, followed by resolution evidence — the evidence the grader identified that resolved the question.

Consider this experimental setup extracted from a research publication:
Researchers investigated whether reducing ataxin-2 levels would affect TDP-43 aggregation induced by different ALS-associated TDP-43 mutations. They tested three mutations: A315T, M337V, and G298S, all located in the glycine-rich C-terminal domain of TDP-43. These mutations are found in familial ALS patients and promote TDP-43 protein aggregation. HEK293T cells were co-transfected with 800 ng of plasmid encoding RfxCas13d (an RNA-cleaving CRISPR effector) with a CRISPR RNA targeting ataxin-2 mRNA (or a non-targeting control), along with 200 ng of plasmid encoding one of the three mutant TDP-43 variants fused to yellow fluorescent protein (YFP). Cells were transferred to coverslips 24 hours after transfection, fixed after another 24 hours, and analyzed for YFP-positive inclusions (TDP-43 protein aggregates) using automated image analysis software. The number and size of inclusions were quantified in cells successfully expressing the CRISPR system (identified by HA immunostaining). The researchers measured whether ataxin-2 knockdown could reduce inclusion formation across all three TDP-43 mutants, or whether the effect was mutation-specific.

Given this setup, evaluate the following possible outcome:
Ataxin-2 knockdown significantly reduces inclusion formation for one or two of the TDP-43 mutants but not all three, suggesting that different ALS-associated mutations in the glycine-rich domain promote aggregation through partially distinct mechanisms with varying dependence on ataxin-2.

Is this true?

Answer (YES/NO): NO